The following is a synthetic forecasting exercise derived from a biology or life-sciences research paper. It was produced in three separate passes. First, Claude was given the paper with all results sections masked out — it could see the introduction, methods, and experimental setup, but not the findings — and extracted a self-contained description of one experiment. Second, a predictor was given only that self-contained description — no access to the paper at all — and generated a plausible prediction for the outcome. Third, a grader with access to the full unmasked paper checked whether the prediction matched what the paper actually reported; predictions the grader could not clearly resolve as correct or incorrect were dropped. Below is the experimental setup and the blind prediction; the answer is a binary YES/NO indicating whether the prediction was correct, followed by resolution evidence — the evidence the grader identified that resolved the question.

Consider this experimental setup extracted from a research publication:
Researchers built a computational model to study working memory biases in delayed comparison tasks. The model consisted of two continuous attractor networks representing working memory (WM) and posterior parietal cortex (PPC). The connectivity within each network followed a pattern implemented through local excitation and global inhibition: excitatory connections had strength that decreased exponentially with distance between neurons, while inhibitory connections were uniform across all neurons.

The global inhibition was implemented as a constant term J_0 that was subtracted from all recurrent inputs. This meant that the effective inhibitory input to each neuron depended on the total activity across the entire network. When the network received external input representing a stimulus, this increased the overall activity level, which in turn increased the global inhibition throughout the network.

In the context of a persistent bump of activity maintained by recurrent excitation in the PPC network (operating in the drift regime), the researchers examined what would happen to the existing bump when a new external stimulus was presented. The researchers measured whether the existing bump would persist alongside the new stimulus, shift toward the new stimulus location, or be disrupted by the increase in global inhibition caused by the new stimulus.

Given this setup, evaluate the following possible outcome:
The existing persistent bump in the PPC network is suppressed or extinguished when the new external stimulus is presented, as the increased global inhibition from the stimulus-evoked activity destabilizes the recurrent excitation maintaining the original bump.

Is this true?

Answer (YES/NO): NO